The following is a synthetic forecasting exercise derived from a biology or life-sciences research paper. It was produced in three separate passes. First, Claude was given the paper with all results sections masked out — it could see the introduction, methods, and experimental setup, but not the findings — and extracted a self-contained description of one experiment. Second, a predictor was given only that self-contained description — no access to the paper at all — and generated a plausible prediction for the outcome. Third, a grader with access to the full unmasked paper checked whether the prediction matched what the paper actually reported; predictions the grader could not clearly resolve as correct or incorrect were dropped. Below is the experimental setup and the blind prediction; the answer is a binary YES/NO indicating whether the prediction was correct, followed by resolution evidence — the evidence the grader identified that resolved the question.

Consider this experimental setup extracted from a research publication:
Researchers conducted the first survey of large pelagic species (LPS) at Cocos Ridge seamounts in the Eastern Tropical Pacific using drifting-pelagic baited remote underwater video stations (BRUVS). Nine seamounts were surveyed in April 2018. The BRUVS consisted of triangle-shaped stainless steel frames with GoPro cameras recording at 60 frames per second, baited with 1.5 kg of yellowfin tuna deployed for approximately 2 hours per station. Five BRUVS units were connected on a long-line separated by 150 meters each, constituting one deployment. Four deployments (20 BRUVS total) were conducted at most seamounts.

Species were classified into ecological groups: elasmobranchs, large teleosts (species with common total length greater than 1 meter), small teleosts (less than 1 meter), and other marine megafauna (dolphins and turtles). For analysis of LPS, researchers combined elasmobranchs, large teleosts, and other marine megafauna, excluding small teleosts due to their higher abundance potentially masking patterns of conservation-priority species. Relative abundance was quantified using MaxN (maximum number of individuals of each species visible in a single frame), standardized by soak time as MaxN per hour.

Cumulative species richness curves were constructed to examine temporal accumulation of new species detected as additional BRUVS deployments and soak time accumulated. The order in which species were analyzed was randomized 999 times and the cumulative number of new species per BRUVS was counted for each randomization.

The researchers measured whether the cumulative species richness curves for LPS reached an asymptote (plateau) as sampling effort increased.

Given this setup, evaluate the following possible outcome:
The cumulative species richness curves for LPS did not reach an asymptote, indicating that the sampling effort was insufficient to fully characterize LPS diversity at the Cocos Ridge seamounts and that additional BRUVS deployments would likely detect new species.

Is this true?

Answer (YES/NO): YES